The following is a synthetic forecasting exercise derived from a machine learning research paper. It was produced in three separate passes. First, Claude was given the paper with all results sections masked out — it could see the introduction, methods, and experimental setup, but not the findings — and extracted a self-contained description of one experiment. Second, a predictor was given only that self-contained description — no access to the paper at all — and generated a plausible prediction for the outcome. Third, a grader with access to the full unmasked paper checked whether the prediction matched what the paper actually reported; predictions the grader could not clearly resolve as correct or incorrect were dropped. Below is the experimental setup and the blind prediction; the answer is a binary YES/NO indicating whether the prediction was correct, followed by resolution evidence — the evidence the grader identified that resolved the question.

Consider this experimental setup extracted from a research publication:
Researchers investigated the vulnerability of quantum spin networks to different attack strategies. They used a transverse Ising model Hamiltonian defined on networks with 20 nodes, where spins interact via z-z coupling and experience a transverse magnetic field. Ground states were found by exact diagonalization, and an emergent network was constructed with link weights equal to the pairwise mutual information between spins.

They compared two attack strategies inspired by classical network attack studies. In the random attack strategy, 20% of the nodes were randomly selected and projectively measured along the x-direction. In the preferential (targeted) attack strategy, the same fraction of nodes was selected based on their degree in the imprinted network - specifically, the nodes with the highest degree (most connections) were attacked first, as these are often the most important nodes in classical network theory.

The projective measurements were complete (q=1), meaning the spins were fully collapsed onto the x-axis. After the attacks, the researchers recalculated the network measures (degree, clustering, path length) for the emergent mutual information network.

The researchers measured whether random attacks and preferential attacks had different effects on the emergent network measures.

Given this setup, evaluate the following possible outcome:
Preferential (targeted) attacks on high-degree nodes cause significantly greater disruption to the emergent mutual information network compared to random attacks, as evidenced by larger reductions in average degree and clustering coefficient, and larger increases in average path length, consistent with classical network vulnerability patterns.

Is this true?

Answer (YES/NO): NO